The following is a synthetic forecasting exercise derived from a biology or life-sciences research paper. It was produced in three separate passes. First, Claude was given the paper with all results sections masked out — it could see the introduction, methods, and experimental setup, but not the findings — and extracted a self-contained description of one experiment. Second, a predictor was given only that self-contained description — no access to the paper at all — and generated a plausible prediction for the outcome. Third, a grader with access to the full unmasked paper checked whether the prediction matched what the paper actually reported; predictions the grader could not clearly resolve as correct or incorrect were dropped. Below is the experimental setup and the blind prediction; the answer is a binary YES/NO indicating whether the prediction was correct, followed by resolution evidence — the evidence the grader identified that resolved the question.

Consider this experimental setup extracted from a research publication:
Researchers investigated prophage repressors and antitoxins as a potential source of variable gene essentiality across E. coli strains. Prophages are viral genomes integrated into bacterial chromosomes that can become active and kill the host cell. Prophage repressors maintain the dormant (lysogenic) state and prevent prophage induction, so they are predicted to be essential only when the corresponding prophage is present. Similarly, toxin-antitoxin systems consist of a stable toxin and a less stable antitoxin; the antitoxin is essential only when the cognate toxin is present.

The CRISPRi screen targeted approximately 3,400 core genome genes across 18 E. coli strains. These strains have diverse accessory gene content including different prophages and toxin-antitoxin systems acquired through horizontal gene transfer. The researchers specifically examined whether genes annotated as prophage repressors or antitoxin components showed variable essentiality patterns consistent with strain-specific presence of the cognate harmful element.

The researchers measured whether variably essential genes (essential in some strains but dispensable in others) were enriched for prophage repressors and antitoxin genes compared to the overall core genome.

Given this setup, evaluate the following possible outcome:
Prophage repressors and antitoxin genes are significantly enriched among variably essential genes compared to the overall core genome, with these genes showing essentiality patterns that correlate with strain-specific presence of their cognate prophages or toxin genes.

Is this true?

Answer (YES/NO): NO